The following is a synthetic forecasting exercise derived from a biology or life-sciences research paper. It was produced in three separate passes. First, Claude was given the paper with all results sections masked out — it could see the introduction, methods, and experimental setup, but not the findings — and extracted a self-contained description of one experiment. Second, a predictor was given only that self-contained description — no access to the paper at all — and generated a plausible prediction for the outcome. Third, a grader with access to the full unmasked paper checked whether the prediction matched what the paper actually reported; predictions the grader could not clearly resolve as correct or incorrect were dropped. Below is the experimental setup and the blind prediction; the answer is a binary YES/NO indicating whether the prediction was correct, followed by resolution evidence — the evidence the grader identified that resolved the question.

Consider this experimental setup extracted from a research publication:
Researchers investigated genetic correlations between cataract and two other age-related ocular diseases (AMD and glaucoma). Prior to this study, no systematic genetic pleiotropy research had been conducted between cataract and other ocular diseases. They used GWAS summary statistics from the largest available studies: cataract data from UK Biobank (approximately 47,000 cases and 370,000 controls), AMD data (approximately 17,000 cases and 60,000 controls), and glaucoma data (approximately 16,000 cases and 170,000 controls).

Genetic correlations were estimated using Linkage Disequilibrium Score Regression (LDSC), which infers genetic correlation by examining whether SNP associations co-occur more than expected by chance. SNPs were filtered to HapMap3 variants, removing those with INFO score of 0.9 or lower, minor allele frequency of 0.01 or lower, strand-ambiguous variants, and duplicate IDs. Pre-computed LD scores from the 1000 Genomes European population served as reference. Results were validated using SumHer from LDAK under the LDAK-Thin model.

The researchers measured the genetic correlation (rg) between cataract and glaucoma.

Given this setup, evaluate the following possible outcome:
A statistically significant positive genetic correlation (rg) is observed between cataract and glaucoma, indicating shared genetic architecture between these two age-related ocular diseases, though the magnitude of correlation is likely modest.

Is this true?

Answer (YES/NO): YES